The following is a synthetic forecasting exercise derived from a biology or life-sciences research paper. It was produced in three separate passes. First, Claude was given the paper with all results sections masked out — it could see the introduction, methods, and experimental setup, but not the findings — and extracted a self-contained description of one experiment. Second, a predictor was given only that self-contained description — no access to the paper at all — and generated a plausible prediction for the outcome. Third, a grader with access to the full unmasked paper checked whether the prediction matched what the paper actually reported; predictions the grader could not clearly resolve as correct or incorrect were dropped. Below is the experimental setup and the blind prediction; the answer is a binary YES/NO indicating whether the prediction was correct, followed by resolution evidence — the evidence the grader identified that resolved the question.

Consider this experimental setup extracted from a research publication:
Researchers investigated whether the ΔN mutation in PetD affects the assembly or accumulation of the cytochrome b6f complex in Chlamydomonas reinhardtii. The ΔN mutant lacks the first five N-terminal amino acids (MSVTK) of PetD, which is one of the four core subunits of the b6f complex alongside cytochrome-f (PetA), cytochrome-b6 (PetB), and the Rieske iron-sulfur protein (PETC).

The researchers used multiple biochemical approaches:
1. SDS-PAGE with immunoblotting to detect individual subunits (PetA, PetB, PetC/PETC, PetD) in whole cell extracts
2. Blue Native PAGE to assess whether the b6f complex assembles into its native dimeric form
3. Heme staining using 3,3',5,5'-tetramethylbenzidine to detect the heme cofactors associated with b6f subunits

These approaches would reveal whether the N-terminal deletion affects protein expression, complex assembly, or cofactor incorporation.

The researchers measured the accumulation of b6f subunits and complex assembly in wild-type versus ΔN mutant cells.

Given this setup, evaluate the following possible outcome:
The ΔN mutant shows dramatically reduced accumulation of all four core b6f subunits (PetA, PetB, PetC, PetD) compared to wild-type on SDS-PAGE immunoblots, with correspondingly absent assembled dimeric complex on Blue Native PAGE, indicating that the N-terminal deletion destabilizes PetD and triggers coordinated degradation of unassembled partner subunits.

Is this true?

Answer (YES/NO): NO